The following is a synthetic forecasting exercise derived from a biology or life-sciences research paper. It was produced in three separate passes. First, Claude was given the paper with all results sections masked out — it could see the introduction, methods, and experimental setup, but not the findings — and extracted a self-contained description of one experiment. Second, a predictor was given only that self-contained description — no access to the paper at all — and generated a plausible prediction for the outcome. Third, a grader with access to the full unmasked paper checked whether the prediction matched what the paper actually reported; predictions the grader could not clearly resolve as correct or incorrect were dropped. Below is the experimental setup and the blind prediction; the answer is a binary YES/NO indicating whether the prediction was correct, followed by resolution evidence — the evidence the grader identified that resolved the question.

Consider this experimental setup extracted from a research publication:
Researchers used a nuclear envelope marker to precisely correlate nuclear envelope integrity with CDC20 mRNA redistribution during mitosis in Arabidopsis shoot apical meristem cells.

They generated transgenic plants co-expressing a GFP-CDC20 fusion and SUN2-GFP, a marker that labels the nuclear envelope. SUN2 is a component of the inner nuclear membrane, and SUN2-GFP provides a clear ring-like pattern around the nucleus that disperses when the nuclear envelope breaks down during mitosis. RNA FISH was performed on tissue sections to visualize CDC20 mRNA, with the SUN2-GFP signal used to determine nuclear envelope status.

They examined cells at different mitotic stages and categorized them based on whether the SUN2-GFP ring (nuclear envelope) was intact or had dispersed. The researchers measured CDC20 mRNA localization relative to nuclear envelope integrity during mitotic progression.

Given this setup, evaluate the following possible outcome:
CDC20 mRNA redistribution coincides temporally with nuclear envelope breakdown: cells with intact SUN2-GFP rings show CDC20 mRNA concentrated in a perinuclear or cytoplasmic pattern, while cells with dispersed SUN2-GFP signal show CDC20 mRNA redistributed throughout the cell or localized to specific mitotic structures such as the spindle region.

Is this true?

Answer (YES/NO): NO